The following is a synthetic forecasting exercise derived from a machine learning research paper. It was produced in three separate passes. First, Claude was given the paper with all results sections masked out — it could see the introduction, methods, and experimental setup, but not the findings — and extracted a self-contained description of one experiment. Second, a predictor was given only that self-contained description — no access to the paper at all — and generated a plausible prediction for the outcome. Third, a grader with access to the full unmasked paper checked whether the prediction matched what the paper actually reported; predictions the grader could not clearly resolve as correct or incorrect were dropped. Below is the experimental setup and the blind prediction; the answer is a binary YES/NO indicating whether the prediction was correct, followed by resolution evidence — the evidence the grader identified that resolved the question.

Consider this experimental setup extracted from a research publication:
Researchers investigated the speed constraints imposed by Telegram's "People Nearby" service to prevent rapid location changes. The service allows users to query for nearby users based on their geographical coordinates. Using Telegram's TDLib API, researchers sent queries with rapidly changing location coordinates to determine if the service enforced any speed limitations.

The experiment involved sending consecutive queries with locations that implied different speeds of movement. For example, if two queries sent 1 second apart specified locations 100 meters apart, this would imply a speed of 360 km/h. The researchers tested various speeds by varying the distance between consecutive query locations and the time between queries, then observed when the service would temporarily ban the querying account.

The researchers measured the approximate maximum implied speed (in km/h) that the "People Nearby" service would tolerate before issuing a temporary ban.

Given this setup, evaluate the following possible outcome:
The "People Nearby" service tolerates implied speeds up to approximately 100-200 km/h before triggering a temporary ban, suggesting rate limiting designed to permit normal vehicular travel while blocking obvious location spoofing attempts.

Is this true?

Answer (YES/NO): NO